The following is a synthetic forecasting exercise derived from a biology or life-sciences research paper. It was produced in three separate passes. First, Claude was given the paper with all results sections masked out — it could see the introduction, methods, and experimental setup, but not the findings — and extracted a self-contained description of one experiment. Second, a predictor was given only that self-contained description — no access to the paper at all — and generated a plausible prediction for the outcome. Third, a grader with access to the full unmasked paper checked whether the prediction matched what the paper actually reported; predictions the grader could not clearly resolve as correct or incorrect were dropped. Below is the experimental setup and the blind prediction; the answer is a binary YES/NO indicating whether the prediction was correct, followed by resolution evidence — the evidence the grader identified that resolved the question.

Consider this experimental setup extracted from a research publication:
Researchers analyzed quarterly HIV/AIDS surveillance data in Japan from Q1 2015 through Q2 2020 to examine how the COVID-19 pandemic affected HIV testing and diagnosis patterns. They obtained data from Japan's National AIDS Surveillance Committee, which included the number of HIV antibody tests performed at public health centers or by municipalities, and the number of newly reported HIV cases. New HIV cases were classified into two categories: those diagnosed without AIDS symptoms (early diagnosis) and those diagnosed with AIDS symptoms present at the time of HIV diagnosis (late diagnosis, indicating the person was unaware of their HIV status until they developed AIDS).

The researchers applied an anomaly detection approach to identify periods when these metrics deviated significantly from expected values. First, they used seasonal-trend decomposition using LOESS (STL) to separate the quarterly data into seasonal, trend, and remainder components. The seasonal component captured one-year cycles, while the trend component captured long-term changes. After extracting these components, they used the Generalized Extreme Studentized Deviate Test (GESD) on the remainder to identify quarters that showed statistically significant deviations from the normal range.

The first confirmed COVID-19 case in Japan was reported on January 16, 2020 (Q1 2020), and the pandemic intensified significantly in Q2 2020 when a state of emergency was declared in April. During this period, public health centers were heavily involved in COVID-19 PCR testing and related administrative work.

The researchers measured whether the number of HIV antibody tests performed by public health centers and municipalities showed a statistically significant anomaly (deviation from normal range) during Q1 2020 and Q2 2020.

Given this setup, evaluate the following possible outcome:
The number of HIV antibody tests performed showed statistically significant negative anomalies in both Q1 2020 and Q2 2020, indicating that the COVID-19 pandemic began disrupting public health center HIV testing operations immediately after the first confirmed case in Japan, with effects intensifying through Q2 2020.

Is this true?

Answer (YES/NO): NO